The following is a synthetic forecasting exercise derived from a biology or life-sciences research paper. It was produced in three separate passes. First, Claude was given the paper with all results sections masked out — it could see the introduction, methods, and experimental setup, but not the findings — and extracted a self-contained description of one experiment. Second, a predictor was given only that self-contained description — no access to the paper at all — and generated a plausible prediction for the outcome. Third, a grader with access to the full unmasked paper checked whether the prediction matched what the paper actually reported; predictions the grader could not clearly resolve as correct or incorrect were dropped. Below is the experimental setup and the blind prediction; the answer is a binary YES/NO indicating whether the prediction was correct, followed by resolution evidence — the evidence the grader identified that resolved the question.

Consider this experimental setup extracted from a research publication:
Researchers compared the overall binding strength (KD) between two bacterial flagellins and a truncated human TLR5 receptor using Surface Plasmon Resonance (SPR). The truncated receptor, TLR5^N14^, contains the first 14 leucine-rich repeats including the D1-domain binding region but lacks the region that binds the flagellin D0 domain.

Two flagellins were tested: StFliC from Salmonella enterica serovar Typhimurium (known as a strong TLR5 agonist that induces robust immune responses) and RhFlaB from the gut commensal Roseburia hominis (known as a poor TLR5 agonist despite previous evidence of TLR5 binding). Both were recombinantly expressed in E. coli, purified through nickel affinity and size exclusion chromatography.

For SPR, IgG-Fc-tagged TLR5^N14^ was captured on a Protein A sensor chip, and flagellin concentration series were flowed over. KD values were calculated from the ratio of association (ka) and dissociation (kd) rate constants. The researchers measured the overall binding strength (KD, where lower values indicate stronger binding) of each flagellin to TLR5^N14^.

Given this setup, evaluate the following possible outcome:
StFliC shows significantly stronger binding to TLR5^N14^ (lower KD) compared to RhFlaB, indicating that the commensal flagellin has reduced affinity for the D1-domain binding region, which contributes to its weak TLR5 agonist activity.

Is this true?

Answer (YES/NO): NO